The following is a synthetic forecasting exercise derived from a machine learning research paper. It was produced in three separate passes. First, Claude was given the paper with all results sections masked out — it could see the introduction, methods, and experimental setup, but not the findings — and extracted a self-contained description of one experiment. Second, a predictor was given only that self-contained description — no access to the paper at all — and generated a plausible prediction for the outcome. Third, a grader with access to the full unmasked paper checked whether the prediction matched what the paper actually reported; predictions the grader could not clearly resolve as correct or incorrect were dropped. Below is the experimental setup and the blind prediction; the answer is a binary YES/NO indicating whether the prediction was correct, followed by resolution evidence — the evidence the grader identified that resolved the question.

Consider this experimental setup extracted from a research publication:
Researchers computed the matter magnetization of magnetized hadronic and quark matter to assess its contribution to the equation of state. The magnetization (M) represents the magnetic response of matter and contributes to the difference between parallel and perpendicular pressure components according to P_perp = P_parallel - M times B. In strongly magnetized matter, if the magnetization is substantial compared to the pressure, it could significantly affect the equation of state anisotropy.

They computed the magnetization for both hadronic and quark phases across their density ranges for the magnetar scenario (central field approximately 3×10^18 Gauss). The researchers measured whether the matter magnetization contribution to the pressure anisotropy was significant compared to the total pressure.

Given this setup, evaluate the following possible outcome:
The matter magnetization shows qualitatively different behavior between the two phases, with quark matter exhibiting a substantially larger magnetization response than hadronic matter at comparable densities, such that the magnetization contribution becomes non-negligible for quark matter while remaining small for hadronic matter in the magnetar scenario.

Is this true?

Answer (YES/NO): NO